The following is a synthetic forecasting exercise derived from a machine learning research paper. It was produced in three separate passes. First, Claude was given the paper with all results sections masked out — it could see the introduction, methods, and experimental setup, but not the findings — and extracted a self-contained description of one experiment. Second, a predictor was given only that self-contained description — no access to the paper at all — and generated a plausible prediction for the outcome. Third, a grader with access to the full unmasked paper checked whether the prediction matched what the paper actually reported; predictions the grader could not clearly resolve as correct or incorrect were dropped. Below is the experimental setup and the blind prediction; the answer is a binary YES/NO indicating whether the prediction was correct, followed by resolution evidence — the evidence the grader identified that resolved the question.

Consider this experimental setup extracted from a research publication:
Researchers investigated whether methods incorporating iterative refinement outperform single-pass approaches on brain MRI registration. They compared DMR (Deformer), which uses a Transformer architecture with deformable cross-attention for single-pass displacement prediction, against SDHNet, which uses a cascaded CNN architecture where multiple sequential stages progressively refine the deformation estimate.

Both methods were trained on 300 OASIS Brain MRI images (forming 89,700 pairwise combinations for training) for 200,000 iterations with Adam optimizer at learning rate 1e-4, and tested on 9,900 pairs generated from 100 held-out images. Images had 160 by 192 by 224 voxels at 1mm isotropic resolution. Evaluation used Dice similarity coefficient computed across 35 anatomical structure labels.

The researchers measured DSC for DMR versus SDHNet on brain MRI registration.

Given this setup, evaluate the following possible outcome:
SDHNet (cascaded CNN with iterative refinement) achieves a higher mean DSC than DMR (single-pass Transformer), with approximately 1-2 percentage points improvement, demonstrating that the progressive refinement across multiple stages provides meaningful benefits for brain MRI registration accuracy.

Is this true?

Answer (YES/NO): YES